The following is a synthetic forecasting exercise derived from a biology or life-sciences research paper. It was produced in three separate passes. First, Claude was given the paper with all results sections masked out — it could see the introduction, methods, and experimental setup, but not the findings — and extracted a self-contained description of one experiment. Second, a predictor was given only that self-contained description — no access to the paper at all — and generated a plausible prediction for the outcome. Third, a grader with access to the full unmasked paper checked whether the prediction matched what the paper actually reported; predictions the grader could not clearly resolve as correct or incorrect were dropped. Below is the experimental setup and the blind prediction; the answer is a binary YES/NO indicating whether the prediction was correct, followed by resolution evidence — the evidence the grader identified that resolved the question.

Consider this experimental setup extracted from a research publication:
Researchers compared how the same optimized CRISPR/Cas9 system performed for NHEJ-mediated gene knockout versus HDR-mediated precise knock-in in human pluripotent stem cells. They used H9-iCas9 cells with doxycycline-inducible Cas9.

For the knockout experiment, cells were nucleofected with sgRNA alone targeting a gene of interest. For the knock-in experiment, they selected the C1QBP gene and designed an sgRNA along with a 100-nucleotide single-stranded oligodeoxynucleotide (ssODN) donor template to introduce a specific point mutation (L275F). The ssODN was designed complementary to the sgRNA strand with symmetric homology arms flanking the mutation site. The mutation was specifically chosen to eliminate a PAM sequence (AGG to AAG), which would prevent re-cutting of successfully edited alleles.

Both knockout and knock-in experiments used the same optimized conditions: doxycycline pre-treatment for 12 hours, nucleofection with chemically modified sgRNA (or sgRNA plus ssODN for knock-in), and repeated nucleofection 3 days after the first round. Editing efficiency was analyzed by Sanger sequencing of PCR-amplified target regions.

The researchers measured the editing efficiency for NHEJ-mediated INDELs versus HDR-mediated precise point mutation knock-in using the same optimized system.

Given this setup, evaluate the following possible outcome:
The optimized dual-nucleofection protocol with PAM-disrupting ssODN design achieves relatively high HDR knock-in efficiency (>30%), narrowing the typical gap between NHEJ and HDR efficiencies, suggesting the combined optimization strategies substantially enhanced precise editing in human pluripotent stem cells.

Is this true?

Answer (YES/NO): NO